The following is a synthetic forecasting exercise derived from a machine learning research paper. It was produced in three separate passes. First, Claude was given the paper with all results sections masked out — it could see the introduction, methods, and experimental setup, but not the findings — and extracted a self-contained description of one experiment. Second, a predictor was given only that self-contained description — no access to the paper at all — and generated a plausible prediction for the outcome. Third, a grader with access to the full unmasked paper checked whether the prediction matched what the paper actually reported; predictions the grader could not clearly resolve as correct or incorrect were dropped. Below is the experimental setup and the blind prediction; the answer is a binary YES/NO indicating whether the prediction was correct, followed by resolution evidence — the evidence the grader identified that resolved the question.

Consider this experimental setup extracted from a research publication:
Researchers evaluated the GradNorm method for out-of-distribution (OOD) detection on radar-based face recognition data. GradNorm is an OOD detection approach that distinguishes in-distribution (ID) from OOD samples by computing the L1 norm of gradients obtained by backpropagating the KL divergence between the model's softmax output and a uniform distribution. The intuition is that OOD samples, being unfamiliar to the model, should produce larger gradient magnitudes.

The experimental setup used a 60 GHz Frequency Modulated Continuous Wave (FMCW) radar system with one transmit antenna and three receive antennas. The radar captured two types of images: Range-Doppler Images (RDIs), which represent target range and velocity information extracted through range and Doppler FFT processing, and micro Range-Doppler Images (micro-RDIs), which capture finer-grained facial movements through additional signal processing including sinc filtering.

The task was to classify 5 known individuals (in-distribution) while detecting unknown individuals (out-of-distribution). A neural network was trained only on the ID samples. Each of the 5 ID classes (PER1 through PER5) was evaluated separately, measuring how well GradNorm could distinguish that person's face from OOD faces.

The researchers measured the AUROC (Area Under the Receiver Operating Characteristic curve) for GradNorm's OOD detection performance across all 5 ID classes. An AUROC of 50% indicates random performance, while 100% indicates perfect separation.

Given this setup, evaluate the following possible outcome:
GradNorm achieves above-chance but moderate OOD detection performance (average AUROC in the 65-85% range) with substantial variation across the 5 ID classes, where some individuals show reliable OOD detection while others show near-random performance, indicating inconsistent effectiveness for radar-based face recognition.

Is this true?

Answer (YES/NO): NO